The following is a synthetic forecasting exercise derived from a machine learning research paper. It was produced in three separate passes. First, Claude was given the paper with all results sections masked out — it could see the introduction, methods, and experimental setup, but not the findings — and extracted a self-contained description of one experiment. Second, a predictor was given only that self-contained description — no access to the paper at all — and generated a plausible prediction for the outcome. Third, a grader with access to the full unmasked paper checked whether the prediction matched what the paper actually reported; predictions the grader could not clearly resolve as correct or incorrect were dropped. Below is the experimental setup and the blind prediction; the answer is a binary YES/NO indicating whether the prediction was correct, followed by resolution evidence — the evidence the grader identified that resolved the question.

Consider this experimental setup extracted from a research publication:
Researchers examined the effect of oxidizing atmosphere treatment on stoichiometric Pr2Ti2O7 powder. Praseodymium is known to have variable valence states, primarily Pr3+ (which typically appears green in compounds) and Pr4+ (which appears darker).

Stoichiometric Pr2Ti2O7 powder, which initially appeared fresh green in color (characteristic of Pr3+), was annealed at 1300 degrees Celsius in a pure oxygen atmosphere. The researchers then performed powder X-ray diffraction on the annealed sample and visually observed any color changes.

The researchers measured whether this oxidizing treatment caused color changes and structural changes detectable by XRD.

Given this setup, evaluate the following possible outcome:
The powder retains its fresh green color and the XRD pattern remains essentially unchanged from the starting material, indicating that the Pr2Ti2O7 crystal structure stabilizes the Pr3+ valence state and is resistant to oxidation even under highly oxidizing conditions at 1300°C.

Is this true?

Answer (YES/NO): NO